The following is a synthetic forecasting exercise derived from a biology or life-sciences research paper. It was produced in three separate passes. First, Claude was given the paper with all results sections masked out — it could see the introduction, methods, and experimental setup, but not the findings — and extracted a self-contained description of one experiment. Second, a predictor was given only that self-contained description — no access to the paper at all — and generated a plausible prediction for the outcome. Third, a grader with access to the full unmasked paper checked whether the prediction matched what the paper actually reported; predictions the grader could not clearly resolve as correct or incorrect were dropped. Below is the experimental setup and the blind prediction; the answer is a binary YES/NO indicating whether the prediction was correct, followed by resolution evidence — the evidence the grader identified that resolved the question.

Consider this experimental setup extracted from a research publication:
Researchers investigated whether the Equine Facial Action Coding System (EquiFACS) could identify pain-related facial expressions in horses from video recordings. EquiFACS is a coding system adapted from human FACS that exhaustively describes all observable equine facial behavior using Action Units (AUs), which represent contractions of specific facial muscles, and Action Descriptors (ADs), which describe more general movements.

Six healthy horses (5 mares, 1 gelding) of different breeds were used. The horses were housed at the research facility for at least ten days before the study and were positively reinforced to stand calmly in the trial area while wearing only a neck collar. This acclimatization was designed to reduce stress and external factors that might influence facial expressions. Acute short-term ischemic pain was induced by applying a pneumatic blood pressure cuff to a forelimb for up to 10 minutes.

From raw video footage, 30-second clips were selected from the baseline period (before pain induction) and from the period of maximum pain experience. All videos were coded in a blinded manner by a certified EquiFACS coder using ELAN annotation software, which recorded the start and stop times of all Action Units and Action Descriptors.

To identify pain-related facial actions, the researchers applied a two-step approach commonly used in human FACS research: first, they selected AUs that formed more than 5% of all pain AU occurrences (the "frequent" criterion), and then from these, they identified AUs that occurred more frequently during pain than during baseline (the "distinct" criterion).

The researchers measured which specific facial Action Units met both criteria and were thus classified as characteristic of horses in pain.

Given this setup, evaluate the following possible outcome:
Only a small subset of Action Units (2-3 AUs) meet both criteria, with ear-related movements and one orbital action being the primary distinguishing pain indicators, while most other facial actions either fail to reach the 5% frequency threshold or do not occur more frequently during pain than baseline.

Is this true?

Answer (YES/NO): NO